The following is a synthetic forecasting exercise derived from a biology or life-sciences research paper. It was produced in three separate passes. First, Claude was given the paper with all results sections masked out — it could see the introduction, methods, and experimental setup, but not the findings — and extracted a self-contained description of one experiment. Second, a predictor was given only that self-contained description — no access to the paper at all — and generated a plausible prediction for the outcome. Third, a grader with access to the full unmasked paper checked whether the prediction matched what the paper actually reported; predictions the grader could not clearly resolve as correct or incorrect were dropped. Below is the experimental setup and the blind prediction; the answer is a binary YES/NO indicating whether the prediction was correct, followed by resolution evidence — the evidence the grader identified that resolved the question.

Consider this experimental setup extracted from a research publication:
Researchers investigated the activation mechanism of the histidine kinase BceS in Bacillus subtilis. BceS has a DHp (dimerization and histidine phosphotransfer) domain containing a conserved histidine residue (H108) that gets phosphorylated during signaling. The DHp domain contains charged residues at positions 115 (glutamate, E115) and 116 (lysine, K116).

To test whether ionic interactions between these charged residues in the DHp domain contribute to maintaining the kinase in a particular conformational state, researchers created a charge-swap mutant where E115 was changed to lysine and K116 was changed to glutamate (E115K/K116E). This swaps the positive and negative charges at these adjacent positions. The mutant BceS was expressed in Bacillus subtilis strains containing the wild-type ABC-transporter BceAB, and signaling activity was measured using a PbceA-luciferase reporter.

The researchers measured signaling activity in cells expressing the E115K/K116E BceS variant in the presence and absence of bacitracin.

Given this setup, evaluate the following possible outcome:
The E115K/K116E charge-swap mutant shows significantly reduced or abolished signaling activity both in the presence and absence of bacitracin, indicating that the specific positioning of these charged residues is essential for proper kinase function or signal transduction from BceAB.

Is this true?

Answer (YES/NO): NO